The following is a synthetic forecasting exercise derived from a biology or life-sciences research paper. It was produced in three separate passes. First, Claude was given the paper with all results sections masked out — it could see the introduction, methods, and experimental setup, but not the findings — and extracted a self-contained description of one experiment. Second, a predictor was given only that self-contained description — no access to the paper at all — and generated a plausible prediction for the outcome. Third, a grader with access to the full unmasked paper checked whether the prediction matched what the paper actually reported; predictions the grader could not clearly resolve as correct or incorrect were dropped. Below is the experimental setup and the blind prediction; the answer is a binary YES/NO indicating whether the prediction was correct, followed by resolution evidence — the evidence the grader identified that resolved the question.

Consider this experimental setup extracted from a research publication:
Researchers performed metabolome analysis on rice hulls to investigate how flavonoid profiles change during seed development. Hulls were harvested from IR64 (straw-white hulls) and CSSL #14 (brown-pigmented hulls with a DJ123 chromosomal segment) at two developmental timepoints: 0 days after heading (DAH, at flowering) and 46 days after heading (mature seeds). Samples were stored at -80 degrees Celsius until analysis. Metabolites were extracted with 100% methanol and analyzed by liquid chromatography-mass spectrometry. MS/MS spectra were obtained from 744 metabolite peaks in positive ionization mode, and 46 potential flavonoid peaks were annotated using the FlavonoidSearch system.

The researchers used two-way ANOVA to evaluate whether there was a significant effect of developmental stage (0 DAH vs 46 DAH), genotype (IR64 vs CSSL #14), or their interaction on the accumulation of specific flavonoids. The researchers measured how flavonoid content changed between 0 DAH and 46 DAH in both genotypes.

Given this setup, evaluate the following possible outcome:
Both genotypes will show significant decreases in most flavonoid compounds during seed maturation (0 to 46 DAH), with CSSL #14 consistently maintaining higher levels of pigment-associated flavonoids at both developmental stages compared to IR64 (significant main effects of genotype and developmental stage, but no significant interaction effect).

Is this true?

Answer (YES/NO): NO